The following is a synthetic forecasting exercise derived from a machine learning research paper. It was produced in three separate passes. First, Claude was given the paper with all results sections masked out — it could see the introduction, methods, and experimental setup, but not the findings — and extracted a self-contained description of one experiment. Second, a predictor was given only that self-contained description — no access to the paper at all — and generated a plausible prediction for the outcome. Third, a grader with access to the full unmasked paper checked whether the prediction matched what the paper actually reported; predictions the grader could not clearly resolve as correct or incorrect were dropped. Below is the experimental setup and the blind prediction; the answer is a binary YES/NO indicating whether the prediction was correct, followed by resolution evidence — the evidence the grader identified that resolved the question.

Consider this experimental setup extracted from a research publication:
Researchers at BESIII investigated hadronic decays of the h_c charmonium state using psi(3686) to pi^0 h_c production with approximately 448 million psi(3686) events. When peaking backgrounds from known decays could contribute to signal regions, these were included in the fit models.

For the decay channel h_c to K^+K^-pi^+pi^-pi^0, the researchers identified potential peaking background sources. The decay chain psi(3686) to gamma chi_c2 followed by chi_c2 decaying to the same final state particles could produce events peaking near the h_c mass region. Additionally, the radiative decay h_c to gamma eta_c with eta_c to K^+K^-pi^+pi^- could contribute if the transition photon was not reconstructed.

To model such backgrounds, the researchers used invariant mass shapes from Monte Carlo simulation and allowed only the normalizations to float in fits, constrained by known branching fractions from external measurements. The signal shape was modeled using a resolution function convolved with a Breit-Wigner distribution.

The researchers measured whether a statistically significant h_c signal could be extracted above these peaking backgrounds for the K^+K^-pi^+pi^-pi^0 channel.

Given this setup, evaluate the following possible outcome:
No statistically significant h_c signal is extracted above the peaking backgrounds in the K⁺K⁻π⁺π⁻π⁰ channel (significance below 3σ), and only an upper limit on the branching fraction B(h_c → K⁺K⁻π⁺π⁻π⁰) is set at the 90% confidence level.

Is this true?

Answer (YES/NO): NO